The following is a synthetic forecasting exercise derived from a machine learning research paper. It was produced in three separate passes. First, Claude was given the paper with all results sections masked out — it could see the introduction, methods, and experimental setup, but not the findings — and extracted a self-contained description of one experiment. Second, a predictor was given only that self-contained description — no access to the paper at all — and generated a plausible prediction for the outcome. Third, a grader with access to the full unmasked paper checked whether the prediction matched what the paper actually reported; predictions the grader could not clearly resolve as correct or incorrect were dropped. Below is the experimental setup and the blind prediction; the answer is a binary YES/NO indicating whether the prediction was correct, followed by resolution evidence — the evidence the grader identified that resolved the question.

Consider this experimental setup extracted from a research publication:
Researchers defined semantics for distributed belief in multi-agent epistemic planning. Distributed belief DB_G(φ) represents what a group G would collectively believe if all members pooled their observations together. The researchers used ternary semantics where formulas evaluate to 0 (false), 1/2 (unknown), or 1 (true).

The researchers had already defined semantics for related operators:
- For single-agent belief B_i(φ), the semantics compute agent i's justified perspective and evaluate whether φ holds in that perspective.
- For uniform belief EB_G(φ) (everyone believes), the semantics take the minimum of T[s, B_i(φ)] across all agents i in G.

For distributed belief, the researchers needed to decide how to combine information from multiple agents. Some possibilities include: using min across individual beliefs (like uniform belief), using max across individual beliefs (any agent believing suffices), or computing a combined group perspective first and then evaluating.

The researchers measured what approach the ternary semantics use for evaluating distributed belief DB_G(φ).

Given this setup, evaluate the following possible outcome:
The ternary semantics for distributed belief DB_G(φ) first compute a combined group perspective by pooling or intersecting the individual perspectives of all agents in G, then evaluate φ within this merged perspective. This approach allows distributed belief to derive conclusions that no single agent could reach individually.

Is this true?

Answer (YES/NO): YES